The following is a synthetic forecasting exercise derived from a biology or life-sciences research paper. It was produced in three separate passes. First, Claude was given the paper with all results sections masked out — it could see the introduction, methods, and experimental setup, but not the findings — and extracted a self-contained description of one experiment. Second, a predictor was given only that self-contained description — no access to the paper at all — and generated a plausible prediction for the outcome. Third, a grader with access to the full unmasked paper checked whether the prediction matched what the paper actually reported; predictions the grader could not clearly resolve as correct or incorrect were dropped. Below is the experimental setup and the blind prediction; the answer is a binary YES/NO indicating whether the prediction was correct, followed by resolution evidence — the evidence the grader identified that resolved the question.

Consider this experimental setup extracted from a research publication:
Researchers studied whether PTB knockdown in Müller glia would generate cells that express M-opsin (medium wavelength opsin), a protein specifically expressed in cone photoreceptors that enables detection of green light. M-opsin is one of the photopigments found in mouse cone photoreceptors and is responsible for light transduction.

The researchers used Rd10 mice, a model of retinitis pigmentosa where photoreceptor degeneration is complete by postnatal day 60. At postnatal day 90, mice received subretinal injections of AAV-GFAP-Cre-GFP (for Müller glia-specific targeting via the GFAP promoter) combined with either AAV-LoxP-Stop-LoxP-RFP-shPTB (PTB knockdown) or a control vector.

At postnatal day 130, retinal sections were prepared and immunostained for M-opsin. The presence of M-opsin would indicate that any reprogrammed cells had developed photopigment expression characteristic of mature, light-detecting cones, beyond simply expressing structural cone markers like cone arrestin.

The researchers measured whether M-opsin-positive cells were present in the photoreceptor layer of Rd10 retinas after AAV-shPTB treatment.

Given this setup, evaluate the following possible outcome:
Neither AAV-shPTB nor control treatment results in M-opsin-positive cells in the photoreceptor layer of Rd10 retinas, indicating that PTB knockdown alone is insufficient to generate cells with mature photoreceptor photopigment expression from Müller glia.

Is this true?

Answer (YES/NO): NO